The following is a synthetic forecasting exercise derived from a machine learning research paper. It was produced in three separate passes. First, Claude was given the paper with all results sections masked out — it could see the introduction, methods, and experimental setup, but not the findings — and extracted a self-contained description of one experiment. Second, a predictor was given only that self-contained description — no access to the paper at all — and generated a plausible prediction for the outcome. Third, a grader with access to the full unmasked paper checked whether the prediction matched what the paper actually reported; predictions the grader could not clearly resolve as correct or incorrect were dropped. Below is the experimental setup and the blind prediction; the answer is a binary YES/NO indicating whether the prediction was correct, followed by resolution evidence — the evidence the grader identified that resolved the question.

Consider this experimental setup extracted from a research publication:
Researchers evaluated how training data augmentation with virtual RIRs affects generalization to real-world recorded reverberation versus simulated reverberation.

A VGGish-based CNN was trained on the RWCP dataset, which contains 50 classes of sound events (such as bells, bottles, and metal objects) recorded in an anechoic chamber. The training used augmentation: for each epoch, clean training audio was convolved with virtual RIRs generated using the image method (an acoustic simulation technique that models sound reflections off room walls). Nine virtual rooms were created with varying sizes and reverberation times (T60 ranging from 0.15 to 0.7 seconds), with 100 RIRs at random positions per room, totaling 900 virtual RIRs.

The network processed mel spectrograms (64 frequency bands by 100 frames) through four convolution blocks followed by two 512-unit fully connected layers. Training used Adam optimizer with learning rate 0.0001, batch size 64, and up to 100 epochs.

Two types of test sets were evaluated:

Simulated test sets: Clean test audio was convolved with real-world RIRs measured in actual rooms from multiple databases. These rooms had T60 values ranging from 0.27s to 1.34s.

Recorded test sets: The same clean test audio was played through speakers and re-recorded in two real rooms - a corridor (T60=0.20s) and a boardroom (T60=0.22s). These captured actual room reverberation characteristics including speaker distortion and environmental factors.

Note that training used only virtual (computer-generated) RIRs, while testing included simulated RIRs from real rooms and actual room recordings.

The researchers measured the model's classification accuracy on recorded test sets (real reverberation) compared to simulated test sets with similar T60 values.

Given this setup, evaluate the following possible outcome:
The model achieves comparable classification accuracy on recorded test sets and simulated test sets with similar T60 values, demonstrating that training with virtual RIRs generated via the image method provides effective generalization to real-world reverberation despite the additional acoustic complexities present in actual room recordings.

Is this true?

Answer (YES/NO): NO